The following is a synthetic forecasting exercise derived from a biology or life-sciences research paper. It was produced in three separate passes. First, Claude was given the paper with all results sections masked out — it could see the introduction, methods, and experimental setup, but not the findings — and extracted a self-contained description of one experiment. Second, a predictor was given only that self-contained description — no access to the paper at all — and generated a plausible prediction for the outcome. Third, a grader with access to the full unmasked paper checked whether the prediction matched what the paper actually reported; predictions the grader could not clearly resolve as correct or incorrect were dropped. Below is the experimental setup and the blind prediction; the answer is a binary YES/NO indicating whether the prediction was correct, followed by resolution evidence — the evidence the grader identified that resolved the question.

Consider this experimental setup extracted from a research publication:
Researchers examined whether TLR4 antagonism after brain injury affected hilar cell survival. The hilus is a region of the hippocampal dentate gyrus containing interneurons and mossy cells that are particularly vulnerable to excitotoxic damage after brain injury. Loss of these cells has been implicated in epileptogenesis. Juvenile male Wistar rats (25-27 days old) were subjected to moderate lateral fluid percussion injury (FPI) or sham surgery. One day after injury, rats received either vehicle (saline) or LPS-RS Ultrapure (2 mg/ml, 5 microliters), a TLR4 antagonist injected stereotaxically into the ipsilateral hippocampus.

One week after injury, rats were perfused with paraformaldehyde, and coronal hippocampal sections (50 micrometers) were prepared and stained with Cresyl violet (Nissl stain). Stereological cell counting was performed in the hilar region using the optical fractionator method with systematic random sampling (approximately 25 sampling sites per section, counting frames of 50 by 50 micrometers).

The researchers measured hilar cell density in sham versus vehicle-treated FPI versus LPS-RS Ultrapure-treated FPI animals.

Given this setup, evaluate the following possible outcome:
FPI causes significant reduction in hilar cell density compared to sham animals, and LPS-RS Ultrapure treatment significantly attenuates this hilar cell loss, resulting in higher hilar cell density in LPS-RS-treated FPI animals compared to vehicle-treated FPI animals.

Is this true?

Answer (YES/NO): YES